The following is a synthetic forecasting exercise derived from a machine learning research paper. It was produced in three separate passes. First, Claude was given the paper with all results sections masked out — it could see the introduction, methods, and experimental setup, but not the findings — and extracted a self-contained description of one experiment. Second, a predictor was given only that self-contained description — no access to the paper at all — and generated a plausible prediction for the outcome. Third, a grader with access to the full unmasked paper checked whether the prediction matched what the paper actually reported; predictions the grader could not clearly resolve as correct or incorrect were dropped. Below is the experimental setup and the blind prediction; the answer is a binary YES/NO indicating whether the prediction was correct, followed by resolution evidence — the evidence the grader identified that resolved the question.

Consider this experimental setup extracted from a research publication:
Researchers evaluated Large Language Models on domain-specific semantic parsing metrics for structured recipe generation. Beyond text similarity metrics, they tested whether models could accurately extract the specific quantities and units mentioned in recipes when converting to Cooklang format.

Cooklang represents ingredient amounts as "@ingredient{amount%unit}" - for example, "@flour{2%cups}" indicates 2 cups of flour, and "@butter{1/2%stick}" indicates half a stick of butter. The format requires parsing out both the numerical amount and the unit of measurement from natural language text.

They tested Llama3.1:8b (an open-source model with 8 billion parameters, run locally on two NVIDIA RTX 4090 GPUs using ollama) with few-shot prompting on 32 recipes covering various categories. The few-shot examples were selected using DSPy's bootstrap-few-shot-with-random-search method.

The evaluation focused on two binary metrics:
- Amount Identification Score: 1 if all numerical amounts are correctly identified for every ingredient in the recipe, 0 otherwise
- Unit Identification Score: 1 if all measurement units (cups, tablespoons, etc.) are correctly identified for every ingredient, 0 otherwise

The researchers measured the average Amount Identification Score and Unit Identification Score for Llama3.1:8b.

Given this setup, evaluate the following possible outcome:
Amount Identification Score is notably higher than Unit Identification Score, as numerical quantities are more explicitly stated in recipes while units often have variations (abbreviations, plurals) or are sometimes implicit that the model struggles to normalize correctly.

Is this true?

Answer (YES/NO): NO